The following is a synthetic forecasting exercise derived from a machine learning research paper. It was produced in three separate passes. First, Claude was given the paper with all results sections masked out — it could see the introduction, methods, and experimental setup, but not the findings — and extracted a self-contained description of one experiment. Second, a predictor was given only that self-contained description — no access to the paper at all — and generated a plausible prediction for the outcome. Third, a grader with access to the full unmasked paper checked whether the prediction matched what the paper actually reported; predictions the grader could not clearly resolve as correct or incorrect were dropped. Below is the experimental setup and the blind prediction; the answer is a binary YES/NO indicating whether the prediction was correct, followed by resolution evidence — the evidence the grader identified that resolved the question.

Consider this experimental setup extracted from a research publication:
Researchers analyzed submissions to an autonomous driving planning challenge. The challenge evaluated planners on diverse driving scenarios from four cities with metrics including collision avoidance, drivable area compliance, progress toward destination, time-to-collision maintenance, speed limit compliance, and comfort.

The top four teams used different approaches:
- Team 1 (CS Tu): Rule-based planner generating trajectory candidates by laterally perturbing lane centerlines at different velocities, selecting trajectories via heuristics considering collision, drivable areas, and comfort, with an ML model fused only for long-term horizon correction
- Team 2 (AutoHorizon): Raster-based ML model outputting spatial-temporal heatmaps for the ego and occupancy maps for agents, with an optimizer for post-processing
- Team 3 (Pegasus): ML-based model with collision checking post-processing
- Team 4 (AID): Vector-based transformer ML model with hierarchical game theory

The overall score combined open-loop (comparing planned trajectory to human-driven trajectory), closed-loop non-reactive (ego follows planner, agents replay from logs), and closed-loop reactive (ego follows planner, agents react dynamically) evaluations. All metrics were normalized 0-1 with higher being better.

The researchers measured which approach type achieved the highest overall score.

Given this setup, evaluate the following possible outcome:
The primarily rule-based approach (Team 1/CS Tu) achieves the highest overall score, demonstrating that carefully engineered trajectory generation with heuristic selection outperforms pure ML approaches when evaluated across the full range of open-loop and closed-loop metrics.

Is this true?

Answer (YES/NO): YES